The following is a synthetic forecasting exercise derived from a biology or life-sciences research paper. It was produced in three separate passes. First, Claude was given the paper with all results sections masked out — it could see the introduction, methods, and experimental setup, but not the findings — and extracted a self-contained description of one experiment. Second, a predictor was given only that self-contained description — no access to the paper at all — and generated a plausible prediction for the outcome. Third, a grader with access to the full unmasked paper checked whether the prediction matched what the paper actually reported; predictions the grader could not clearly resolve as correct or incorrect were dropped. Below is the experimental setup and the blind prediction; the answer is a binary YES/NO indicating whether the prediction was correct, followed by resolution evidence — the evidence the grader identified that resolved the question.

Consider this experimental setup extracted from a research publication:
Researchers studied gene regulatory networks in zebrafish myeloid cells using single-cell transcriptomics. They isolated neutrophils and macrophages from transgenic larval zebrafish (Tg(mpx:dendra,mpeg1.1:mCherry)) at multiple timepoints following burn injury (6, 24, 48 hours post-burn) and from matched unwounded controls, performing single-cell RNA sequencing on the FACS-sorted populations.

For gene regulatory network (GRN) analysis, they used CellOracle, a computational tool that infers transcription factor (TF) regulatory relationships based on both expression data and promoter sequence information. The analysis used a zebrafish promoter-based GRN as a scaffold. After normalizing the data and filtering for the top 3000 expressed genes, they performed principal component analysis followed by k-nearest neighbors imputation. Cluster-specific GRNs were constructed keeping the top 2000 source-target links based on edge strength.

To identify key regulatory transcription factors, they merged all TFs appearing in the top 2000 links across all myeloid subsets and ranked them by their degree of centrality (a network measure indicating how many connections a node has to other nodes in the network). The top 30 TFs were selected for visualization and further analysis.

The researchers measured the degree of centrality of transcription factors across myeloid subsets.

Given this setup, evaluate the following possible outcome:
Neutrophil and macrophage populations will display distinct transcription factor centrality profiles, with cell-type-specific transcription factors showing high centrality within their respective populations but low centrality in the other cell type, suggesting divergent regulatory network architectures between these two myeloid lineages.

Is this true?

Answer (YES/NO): YES